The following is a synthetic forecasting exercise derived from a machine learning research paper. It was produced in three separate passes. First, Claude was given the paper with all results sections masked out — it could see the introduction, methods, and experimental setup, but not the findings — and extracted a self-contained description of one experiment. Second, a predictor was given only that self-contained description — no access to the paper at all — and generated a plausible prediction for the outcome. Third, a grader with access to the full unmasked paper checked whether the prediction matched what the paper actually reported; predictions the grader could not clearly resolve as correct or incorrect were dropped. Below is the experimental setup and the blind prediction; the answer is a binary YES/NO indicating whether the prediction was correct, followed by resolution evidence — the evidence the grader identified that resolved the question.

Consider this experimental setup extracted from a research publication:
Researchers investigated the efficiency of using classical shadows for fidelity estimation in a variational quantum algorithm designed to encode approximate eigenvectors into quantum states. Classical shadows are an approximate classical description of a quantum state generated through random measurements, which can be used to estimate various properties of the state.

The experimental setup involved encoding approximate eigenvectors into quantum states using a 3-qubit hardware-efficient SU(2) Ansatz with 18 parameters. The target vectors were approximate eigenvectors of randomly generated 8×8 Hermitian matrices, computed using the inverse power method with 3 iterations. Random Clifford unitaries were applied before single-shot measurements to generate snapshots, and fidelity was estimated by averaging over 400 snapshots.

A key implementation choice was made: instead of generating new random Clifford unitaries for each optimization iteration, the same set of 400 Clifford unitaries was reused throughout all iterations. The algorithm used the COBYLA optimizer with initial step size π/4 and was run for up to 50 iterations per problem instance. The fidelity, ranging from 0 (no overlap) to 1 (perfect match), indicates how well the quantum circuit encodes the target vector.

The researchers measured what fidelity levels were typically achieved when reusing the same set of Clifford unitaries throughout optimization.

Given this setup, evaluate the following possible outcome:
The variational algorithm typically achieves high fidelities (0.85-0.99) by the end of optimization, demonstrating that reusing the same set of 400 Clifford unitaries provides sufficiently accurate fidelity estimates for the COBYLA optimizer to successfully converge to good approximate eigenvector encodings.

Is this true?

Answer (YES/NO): NO